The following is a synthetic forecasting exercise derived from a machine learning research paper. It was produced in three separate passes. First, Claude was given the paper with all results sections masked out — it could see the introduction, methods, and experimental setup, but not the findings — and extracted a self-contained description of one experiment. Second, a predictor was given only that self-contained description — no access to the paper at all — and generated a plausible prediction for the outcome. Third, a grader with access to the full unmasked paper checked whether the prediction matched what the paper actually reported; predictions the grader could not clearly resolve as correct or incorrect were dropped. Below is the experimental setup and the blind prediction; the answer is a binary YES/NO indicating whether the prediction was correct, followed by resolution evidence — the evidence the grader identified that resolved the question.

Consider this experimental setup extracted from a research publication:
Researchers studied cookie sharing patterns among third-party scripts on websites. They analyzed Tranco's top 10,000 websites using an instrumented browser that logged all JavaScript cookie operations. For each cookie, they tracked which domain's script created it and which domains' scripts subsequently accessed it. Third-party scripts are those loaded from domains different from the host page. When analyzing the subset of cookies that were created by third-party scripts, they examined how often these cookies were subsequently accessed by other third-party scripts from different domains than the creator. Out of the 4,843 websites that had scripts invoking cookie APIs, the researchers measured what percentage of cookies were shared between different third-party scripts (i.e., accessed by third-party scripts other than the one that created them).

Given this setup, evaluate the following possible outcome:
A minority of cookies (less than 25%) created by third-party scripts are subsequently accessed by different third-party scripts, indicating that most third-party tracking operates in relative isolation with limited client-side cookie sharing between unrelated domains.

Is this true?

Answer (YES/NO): NO